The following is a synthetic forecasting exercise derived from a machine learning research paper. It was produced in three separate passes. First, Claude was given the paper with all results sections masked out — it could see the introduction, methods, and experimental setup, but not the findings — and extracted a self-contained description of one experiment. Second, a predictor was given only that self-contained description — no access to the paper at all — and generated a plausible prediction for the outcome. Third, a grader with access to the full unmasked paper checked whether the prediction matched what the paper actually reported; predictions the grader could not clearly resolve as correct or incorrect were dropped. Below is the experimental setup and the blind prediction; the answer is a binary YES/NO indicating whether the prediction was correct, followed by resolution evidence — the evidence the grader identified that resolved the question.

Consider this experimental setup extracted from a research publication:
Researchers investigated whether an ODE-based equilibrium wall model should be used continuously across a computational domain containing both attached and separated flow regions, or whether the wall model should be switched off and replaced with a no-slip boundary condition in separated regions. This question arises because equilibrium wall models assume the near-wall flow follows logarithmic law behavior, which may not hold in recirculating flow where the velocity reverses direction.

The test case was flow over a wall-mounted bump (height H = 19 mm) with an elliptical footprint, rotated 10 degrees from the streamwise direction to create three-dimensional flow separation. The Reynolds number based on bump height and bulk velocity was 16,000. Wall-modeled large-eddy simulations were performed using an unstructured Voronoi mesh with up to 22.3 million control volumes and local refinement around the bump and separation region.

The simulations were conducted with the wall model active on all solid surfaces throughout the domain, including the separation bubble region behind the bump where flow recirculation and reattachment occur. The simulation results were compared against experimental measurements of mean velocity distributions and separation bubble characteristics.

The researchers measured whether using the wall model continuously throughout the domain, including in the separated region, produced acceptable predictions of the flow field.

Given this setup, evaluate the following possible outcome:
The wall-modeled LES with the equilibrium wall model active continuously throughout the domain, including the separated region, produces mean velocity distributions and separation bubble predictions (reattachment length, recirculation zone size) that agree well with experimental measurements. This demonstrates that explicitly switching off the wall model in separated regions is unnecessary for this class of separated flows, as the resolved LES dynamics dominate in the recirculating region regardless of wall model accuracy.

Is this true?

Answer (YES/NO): YES